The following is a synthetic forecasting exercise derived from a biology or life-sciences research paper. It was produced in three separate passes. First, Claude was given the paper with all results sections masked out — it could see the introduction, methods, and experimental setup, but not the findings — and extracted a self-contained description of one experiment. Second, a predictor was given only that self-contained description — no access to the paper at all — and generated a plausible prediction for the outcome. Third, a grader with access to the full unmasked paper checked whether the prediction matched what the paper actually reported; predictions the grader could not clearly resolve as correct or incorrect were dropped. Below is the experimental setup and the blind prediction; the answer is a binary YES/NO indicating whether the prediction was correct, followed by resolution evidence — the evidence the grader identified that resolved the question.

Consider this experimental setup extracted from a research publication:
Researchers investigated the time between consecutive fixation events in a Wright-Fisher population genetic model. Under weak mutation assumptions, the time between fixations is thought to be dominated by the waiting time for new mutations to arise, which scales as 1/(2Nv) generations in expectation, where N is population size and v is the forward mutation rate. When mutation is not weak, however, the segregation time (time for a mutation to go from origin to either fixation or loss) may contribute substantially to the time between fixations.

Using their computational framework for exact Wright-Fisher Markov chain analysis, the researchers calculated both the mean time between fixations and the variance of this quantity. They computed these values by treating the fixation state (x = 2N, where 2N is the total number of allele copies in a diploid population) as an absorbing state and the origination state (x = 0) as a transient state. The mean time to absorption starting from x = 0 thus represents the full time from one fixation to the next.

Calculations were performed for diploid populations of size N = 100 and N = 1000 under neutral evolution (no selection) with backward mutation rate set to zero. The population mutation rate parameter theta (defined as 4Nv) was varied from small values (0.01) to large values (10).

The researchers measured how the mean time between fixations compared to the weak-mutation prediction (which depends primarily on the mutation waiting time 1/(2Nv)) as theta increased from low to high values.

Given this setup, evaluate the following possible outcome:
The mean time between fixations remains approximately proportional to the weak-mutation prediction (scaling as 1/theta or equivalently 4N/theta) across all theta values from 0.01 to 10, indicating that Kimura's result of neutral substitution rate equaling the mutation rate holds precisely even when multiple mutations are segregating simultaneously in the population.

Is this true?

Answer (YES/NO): NO